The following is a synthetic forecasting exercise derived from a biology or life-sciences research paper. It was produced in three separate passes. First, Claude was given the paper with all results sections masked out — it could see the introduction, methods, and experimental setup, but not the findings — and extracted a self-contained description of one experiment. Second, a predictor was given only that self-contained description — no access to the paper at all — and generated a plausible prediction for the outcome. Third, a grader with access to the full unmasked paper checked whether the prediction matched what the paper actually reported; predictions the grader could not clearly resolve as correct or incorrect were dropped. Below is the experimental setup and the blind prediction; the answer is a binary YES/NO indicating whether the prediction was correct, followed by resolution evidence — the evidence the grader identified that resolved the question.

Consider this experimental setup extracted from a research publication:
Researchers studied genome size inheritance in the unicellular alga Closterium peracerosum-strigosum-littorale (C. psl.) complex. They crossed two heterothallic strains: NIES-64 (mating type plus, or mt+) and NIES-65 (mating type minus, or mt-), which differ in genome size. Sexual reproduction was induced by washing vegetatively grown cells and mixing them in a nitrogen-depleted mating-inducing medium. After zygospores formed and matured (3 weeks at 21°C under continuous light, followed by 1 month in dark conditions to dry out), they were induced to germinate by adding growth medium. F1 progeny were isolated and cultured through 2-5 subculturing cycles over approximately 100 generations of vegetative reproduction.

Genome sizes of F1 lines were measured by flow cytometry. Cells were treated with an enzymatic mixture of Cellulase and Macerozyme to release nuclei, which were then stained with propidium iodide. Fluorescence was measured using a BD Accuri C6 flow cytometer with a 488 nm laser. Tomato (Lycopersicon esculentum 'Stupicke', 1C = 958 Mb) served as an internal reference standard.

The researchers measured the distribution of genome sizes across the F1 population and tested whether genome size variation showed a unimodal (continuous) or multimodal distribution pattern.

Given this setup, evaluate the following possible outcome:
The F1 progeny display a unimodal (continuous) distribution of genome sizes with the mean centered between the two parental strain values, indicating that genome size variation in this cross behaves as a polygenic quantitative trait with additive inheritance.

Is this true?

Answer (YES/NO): YES